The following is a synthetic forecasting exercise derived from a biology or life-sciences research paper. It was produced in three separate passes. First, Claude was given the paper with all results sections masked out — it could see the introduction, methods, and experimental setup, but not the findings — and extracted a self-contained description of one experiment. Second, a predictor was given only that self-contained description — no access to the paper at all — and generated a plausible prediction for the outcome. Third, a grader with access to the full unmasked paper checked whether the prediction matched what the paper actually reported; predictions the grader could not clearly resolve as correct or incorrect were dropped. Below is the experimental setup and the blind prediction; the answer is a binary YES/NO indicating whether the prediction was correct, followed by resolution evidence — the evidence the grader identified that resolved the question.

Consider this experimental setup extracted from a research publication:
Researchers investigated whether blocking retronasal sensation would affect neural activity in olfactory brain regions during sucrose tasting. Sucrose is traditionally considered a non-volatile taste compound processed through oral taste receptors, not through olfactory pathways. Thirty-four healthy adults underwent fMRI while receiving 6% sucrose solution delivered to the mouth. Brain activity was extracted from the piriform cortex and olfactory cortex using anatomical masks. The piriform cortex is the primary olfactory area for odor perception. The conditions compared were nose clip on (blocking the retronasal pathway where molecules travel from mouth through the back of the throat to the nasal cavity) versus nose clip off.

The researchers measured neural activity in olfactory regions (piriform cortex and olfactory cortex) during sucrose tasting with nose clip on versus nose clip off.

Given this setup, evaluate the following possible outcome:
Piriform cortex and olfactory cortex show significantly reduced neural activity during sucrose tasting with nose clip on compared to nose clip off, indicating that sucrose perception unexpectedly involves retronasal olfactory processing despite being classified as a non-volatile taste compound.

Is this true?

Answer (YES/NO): YES